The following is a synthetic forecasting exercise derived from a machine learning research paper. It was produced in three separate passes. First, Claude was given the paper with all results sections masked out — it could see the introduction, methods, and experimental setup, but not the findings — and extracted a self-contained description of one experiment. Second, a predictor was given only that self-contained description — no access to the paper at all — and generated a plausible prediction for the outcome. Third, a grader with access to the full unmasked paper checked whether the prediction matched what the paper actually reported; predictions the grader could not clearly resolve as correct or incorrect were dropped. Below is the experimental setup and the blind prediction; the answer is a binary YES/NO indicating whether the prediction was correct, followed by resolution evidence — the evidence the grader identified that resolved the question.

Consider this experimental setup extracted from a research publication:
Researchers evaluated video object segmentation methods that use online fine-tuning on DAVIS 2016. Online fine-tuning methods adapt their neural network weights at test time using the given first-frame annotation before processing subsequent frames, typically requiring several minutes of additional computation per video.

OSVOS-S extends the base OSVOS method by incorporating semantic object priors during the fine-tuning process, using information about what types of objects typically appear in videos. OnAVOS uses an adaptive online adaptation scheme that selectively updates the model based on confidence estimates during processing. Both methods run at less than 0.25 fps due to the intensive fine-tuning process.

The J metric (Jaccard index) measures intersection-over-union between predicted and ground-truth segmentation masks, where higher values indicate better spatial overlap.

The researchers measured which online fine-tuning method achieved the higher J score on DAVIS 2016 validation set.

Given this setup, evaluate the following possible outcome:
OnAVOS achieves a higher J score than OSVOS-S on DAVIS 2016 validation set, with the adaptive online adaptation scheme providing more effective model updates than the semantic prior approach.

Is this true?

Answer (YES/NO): YES